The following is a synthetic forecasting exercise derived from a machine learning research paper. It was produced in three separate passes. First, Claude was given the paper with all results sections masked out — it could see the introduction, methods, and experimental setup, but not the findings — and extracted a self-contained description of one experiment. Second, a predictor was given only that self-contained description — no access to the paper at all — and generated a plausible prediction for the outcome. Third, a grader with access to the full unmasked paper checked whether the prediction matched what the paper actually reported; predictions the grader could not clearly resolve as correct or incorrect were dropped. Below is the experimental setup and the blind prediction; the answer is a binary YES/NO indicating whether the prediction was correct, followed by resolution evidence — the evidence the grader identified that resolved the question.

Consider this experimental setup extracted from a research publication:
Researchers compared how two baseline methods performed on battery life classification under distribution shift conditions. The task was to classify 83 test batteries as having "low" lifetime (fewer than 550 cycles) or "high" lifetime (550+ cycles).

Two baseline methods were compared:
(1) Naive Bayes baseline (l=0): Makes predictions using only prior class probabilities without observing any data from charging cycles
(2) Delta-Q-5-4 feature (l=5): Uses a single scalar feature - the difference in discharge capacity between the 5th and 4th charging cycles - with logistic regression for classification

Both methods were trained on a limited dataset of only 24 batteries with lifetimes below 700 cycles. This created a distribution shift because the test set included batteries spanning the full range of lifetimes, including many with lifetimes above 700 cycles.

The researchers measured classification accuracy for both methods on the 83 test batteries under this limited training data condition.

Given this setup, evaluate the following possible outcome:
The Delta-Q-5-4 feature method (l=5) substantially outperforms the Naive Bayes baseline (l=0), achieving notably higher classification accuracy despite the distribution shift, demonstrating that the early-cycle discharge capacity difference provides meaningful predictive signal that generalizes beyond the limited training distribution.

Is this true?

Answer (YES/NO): NO